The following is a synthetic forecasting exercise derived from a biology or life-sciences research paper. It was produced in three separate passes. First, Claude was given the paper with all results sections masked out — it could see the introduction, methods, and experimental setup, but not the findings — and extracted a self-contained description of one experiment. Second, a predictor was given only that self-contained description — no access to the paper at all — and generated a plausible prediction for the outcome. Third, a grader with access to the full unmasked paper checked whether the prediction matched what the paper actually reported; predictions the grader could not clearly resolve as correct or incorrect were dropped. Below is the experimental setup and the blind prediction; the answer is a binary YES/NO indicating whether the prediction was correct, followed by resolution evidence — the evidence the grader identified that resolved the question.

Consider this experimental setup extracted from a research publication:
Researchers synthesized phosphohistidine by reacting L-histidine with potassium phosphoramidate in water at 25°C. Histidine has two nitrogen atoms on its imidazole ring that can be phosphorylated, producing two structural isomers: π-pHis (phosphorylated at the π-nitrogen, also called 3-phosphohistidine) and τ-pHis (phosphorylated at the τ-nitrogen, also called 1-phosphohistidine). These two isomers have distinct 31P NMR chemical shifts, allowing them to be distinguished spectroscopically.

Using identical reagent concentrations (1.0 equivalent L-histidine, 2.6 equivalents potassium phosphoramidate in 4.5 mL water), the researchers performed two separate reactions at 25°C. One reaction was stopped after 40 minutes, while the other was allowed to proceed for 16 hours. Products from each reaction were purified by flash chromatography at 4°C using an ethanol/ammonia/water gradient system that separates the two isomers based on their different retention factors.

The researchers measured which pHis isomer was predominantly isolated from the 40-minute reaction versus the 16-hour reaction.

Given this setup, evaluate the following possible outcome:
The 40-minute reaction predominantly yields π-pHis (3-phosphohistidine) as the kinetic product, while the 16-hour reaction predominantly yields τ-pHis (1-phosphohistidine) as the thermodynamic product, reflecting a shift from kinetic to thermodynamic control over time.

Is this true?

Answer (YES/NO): YES